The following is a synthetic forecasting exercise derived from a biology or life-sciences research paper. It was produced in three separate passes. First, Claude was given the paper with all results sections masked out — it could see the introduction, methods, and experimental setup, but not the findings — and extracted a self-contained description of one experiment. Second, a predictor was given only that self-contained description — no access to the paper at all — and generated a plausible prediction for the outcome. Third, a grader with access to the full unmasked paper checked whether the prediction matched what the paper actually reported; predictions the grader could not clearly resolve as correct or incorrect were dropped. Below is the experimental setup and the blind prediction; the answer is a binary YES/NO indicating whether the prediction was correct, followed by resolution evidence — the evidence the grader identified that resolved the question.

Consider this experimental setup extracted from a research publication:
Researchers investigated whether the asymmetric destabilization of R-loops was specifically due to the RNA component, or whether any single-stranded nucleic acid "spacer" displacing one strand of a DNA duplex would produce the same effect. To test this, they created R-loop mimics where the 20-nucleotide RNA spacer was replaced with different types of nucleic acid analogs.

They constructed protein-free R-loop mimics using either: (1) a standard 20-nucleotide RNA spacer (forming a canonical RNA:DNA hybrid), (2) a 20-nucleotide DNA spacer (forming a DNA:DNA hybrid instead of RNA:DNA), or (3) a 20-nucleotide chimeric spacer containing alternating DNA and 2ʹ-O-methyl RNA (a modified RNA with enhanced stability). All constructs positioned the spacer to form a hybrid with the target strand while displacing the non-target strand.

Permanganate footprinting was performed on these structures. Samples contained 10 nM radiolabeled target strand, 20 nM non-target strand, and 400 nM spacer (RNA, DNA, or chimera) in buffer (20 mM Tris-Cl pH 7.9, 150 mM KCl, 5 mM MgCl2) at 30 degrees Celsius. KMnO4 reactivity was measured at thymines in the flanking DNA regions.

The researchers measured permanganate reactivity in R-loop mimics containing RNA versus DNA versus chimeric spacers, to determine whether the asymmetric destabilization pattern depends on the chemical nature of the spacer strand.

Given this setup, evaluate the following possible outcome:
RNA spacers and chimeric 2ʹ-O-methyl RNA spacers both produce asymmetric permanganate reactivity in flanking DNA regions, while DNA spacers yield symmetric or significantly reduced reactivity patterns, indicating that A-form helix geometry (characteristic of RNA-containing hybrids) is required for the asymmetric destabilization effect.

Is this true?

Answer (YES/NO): NO